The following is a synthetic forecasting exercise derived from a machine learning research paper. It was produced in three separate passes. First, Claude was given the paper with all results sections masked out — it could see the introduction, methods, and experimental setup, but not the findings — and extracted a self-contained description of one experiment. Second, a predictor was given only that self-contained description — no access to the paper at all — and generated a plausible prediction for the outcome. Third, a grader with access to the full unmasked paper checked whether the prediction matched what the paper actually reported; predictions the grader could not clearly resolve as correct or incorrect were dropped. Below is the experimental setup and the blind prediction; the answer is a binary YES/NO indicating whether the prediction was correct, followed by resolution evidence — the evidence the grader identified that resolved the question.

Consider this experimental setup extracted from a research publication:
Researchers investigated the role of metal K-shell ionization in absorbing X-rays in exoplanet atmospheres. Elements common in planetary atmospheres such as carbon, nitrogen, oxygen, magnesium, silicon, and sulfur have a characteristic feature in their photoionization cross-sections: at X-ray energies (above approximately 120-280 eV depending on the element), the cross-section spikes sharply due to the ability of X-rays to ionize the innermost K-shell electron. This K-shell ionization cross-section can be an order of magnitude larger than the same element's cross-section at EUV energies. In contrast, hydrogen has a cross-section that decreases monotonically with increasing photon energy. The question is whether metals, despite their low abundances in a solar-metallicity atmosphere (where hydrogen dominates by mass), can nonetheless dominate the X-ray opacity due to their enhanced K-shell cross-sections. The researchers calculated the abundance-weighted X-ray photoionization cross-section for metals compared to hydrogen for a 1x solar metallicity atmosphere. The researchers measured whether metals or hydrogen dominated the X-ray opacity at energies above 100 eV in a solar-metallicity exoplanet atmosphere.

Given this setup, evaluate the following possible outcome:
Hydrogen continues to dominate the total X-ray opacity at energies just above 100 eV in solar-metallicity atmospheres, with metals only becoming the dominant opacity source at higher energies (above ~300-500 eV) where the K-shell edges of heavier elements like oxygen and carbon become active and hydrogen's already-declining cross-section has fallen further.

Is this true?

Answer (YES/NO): NO